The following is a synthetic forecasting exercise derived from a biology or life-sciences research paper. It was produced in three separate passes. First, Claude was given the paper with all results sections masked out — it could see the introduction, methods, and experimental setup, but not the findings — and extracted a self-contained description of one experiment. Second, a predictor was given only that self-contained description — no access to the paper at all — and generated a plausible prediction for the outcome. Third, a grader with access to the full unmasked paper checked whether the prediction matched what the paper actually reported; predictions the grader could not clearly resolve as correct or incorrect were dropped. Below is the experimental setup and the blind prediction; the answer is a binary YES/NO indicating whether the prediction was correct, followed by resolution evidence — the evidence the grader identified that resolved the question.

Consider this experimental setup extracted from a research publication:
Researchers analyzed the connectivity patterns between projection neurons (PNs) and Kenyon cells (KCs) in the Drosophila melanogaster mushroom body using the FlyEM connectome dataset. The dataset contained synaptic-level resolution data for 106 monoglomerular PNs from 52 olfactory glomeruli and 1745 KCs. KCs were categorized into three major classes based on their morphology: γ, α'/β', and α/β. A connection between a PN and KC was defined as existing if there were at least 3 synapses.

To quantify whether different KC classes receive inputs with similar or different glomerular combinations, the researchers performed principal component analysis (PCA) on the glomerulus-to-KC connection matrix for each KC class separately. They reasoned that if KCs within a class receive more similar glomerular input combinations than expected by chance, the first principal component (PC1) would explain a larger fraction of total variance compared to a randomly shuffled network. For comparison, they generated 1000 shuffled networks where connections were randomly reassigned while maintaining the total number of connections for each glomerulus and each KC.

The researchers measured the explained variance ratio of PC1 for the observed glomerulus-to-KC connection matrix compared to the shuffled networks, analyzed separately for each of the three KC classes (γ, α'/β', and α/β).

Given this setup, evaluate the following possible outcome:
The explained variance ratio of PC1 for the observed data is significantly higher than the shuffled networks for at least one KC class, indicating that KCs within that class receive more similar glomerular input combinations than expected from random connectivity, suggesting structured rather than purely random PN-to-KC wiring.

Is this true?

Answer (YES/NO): YES